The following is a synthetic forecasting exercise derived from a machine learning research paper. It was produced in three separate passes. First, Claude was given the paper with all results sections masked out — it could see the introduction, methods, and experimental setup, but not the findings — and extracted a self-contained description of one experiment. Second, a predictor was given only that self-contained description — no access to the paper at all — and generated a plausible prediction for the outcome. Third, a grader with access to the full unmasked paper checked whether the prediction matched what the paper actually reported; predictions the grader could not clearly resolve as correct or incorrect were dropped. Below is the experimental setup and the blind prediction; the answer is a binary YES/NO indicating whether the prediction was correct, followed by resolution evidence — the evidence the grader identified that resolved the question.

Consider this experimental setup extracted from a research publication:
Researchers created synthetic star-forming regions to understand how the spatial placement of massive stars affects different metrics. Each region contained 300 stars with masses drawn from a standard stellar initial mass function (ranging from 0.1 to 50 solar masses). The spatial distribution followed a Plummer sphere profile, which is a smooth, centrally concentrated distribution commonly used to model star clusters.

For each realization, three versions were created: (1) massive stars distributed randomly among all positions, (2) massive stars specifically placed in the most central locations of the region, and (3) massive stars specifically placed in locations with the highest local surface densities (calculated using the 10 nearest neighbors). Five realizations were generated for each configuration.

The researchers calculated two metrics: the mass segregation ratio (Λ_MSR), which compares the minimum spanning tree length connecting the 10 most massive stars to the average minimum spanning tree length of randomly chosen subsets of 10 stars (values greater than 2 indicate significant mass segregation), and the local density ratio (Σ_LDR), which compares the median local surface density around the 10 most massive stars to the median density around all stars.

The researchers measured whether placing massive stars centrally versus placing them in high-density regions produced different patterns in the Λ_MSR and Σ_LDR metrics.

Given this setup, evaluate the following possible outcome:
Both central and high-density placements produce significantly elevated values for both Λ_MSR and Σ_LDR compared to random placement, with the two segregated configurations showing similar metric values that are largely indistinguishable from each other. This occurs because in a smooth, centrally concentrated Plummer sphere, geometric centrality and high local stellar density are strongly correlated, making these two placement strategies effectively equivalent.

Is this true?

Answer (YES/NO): YES